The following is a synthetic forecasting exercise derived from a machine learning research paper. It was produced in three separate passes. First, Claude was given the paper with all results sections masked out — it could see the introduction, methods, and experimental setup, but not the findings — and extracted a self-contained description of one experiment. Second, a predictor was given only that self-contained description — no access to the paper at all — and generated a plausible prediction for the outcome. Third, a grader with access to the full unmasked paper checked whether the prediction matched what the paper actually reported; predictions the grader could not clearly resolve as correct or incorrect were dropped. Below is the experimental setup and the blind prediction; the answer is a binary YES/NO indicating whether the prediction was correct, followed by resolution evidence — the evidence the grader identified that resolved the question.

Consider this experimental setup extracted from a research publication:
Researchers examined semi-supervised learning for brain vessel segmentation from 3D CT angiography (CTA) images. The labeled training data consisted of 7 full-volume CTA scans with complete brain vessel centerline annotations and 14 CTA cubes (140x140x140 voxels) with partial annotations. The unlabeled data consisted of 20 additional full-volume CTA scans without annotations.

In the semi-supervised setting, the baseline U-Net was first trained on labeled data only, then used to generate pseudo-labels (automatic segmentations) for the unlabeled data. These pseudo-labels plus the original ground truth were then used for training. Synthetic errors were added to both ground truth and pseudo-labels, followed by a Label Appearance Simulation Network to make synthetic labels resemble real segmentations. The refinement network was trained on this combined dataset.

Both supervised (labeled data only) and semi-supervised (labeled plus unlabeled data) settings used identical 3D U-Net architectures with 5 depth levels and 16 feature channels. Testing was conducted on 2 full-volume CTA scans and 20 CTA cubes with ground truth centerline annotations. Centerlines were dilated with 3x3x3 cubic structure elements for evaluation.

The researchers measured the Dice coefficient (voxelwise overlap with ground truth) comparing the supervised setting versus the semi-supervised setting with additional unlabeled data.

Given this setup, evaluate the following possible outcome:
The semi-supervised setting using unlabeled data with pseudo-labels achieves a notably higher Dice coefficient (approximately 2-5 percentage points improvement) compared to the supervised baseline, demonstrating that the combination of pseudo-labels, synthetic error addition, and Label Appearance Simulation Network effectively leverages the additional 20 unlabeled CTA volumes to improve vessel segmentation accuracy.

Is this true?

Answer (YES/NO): NO